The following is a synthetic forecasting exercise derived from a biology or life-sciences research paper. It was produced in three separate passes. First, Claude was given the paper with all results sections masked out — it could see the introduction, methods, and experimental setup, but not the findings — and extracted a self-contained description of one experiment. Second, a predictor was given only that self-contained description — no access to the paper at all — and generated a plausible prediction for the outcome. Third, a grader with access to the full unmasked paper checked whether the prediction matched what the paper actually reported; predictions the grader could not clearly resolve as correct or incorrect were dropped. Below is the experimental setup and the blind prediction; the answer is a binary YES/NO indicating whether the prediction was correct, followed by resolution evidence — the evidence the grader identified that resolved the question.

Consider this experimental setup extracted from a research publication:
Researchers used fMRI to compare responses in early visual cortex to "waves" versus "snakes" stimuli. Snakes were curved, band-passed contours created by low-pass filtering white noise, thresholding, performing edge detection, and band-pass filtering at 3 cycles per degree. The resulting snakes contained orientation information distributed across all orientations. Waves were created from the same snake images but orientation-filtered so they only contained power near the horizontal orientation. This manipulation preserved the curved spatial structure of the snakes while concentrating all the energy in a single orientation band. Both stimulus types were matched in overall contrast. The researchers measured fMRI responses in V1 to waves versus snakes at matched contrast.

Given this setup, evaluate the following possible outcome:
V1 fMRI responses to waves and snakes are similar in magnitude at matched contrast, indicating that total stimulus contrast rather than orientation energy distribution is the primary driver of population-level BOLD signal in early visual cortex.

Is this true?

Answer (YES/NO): NO